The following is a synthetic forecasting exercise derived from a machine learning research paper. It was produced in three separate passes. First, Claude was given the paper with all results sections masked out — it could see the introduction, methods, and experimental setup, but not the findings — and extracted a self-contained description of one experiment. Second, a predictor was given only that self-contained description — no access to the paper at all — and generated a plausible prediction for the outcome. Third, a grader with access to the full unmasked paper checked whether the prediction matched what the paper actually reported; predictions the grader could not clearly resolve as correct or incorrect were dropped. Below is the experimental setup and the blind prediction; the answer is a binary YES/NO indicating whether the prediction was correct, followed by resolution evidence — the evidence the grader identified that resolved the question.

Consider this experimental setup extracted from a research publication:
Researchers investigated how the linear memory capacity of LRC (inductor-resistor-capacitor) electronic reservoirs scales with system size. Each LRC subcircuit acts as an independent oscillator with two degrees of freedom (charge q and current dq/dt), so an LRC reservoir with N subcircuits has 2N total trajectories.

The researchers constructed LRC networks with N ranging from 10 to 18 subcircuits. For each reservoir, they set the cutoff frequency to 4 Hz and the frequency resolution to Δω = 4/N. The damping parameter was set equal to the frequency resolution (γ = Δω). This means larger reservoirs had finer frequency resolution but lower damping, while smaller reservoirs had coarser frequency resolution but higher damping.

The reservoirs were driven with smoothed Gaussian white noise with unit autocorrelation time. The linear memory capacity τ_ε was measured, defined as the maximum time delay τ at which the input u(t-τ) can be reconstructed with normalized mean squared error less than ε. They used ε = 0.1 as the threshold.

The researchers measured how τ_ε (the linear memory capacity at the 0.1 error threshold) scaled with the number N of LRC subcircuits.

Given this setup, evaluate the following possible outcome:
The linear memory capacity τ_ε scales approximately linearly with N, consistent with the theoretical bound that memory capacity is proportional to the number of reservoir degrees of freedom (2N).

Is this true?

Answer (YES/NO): YES